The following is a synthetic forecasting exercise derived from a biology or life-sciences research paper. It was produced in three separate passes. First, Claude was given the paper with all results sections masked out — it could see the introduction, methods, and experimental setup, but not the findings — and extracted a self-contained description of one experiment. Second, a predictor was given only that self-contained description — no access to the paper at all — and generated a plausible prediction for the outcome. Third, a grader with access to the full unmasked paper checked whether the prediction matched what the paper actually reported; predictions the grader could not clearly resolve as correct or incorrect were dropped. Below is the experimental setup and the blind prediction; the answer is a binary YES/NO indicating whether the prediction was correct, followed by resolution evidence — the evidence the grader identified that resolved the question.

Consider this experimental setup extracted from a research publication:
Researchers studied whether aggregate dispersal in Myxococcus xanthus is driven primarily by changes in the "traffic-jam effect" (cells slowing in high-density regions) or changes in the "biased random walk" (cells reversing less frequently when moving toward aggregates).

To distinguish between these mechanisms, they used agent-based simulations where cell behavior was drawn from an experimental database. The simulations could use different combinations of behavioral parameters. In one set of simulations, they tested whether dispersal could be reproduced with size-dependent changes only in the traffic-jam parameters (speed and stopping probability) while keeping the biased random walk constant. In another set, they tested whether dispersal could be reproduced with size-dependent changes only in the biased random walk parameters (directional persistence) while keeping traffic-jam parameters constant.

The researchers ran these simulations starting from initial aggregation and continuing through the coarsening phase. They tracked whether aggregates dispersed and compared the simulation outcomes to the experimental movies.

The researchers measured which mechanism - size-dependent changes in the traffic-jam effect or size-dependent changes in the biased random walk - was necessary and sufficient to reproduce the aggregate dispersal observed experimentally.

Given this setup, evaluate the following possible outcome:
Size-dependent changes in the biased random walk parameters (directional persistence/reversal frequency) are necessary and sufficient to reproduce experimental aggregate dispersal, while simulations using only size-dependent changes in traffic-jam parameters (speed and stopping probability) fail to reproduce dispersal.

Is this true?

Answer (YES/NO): YES